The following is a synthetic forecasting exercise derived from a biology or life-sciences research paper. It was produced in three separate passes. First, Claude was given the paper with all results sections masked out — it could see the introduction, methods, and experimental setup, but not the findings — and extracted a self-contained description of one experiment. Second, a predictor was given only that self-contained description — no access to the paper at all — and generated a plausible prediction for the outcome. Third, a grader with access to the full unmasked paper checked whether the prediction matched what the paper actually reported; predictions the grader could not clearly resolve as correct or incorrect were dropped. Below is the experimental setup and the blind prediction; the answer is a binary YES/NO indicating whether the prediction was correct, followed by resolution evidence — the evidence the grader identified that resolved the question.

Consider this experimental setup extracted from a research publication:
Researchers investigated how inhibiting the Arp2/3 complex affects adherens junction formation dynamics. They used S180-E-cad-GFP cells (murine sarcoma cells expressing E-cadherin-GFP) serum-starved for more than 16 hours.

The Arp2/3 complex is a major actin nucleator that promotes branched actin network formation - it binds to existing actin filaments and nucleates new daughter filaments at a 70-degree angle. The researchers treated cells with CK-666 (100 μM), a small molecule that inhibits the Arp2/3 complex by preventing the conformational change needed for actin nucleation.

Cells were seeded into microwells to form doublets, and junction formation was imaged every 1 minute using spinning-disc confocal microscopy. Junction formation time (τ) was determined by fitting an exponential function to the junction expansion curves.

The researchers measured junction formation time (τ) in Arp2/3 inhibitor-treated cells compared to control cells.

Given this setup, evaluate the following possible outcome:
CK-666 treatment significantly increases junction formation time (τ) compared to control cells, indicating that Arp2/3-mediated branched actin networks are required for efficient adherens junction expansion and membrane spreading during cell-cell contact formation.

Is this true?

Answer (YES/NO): NO